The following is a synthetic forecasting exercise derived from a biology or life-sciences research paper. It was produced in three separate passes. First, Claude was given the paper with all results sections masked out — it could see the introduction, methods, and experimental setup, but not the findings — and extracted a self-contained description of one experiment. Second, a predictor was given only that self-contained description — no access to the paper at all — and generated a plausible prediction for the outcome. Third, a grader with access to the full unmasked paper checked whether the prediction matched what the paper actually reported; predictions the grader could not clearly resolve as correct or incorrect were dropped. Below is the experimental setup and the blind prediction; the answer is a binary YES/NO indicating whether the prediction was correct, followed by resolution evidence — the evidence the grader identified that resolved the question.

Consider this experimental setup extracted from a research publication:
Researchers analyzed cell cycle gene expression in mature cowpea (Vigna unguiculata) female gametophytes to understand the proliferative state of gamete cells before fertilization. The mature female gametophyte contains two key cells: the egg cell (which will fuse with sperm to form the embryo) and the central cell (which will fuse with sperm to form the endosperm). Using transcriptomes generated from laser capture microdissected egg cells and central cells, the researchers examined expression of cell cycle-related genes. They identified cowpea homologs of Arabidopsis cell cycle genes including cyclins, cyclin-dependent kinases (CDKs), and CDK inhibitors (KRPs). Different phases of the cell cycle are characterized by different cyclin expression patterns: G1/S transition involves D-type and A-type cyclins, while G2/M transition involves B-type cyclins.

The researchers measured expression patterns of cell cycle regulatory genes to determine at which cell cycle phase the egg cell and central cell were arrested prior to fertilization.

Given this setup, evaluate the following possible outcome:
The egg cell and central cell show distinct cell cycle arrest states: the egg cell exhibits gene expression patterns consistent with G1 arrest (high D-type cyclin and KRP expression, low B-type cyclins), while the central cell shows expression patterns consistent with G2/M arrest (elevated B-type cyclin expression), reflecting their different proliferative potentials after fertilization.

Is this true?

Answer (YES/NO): NO